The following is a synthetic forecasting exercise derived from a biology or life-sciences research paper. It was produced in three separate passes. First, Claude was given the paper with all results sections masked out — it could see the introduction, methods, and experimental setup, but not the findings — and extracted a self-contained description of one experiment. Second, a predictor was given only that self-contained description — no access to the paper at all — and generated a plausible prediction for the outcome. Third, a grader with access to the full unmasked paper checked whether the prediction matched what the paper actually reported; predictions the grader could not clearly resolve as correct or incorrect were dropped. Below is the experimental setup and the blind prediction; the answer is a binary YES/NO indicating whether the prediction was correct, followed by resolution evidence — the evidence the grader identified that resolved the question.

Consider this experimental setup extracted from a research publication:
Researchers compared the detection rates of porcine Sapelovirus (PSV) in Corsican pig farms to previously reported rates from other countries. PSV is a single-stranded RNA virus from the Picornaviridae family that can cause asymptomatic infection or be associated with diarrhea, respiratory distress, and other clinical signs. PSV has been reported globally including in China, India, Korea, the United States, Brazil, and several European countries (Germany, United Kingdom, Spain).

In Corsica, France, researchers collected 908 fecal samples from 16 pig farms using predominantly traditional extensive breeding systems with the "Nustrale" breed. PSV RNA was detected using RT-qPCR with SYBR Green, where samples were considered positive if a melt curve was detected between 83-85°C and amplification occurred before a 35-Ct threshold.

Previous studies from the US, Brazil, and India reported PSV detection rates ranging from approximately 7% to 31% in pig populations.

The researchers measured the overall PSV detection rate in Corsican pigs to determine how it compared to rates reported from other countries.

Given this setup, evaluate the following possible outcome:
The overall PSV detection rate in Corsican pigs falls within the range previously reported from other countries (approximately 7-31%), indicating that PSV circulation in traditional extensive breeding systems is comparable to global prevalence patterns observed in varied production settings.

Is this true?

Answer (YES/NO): NO